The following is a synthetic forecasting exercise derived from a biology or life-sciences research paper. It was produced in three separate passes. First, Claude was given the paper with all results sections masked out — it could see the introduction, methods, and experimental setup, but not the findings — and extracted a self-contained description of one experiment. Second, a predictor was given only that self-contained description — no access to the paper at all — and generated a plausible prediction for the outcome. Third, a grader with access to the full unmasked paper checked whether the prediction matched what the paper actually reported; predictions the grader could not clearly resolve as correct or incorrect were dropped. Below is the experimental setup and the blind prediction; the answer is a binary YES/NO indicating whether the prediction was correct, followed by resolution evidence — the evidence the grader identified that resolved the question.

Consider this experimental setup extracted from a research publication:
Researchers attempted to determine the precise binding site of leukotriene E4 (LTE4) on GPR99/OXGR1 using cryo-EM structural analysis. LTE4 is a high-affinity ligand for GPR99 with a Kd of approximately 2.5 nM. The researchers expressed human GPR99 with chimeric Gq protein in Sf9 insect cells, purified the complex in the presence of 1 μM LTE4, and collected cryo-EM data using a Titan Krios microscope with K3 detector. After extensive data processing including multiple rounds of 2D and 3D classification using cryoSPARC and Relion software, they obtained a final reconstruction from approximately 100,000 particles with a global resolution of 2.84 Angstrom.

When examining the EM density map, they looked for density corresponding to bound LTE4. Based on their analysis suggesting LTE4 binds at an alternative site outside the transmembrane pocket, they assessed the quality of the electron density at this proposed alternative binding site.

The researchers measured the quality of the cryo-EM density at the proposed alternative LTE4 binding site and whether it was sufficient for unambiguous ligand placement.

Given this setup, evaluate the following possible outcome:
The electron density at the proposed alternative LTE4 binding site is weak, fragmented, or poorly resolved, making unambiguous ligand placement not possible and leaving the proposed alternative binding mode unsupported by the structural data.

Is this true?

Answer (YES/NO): YES